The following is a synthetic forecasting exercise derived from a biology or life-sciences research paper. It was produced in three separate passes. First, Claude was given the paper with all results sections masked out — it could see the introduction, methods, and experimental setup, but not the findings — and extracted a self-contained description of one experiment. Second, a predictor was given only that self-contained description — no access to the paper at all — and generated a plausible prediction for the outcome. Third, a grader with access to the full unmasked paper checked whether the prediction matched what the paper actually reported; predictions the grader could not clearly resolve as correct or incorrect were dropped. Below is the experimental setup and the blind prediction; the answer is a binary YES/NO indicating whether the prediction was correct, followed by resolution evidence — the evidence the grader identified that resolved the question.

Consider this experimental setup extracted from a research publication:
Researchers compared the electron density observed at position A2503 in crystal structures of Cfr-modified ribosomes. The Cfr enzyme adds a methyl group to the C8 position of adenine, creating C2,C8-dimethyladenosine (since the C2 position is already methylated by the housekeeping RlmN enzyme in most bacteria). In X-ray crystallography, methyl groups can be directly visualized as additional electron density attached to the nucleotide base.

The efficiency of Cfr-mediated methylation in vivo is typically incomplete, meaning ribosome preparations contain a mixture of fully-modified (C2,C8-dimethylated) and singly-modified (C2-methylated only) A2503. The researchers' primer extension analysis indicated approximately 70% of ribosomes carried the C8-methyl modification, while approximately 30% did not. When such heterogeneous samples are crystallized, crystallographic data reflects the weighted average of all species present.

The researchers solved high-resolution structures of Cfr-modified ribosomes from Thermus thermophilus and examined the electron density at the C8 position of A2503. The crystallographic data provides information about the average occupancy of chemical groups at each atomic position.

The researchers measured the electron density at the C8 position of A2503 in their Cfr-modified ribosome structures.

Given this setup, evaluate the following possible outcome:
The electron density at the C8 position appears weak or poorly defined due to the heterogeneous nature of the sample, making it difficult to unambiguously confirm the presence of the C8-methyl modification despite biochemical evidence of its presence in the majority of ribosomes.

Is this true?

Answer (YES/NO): NO